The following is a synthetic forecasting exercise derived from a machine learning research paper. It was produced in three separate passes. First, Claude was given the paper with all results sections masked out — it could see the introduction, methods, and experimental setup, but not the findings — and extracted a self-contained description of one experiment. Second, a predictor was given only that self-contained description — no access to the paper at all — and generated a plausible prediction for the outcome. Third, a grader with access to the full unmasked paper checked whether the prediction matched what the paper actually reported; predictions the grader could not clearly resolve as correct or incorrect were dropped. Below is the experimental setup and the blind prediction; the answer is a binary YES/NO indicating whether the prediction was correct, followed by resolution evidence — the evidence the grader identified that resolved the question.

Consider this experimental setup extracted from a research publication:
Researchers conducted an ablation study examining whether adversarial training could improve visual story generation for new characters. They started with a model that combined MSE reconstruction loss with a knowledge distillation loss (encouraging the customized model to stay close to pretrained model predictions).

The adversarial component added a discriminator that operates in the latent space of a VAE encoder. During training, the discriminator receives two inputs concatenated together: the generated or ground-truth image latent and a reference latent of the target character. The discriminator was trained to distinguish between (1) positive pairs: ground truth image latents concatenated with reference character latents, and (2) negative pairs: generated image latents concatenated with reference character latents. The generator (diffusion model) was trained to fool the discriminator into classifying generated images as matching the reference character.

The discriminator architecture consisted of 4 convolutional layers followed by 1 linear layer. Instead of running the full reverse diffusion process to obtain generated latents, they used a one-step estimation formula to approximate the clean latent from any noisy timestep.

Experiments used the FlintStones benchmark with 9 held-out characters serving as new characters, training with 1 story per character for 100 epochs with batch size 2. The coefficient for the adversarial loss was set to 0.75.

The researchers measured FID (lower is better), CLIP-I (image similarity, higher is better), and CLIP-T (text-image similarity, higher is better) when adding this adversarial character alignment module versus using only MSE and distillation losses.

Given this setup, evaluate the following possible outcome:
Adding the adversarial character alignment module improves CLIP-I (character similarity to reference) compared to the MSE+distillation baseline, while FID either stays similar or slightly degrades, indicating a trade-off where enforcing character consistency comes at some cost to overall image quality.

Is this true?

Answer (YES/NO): NO